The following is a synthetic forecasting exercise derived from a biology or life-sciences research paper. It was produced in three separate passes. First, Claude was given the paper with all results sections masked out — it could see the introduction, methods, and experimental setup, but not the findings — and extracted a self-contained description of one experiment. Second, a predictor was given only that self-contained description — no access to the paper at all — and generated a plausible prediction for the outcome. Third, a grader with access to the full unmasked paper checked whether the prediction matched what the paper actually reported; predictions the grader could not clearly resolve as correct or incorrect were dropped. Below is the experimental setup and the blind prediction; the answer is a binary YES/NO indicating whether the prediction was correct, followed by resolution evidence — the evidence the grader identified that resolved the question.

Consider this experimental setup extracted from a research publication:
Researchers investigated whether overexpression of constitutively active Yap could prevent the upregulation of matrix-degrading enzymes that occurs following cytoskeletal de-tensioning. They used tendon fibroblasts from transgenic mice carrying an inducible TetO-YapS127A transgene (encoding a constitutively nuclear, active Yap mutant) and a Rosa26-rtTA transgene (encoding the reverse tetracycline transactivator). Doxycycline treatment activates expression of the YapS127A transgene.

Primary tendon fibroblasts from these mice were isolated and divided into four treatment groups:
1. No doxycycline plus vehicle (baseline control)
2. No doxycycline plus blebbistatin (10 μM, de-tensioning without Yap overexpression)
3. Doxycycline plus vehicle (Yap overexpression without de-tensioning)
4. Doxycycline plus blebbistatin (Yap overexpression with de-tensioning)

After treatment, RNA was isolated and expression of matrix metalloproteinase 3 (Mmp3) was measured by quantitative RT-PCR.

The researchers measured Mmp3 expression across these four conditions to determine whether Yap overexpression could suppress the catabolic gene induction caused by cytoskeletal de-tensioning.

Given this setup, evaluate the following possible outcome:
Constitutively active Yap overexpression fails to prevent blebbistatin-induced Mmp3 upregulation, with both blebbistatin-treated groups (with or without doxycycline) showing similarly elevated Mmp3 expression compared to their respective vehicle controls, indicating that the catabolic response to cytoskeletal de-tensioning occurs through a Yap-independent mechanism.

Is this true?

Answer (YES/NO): NO